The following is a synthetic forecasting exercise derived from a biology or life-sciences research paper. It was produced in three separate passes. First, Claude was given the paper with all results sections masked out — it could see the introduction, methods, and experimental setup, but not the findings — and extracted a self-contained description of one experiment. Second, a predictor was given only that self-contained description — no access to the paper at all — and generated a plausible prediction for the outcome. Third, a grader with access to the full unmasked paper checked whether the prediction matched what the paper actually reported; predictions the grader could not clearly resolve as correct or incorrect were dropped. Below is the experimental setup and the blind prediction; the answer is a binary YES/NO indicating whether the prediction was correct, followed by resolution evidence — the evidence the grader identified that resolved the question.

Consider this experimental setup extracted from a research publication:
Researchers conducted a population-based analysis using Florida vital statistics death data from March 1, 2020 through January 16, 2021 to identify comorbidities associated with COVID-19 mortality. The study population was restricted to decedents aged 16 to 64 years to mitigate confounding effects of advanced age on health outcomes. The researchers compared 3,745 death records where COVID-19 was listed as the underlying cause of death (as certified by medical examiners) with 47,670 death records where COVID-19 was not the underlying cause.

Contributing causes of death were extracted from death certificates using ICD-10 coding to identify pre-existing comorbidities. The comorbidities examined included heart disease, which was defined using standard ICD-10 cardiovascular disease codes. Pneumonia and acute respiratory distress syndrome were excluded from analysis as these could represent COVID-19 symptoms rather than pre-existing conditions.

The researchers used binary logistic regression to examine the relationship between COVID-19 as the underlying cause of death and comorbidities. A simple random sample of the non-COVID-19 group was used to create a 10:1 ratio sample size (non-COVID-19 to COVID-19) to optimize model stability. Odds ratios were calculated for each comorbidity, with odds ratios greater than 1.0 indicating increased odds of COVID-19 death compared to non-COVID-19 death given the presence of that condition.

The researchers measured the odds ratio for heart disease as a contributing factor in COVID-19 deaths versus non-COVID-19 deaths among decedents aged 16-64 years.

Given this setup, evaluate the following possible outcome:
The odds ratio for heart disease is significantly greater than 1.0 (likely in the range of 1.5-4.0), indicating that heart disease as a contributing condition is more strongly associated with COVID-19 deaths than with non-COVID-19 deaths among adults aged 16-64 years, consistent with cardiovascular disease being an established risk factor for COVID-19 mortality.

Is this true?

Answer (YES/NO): NO